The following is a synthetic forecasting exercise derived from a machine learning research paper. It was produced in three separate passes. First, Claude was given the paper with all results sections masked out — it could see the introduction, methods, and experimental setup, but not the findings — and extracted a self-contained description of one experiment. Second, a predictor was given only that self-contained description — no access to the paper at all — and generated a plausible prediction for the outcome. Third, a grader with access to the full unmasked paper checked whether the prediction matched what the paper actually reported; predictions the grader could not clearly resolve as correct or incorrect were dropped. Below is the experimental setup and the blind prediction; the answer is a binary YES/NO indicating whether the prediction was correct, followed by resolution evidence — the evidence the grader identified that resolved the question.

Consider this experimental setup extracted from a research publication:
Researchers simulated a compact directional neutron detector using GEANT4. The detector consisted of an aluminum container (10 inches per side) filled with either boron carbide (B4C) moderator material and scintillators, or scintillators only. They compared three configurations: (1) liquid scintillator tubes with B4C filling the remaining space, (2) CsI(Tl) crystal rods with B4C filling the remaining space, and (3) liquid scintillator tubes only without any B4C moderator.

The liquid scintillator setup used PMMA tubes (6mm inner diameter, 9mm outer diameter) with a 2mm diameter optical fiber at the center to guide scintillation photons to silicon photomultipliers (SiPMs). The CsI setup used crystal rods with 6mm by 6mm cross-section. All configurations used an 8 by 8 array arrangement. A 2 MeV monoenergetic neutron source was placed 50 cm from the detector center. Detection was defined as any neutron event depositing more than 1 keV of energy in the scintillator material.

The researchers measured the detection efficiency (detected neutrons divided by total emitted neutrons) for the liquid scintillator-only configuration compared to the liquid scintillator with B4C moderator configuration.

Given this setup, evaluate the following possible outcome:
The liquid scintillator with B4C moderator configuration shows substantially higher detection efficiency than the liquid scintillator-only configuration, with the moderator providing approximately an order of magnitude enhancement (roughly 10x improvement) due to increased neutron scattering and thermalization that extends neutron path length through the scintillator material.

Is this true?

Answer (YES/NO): NO